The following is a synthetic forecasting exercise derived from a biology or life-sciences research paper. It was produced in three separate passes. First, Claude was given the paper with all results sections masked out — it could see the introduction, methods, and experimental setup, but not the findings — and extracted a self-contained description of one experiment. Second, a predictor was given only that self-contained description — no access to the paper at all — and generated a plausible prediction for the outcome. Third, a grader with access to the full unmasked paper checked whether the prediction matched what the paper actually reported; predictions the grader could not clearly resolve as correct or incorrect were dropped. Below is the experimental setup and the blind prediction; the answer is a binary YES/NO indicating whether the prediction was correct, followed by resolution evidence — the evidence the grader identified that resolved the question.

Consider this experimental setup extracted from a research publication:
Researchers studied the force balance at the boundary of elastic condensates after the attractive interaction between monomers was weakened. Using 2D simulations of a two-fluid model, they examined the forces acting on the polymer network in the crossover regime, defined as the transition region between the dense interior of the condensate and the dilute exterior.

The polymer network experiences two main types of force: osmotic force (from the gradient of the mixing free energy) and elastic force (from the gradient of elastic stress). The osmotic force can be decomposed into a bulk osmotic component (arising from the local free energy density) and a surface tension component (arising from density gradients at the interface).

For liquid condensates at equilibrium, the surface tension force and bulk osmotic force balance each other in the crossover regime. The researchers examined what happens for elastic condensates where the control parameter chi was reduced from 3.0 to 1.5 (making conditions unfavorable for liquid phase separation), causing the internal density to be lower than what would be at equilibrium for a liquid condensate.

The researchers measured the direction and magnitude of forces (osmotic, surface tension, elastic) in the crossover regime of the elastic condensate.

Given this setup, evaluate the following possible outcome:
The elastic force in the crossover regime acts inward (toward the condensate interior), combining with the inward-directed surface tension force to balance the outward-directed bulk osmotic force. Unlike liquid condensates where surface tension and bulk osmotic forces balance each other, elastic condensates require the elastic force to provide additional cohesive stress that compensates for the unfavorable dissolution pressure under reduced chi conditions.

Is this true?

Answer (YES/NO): YES